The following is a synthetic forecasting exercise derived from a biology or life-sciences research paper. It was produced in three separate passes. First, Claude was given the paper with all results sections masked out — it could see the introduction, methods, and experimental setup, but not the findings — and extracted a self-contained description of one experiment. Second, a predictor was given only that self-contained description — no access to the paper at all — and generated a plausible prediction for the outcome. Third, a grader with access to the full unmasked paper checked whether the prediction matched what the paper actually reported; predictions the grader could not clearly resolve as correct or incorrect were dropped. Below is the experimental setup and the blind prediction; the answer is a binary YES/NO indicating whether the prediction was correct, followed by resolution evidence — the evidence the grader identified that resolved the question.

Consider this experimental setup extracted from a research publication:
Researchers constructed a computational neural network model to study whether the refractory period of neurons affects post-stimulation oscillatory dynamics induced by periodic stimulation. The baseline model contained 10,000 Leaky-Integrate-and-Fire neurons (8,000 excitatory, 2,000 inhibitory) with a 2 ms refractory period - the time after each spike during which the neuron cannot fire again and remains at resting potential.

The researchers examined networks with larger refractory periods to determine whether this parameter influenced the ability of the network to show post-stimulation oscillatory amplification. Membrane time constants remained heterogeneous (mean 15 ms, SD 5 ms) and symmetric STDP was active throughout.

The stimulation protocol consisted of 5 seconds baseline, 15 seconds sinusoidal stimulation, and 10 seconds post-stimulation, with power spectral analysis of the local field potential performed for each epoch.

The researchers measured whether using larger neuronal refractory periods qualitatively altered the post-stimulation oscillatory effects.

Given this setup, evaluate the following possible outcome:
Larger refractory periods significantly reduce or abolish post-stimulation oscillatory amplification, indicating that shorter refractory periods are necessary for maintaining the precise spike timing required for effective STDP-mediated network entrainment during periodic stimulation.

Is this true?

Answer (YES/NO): NO